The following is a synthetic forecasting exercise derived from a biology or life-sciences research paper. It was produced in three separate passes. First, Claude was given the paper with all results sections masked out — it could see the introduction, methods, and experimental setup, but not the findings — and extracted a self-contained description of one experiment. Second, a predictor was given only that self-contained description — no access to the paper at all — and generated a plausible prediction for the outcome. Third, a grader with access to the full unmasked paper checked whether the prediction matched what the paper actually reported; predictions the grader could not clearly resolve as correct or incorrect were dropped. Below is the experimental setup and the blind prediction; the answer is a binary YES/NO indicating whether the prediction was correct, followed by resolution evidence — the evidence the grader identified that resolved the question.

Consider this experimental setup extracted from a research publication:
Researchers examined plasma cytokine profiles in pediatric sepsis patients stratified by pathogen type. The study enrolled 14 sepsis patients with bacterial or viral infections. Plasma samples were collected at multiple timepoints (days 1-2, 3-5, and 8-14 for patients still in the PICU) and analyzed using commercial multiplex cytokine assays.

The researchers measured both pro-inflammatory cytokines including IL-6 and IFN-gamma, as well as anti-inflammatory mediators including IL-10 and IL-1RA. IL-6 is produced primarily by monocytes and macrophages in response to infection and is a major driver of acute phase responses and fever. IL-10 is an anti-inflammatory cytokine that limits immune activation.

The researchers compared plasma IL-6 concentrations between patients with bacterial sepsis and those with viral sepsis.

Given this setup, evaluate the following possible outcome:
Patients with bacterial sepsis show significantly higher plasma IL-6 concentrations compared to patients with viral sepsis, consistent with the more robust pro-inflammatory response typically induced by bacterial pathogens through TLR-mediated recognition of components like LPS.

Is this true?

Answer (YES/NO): YES